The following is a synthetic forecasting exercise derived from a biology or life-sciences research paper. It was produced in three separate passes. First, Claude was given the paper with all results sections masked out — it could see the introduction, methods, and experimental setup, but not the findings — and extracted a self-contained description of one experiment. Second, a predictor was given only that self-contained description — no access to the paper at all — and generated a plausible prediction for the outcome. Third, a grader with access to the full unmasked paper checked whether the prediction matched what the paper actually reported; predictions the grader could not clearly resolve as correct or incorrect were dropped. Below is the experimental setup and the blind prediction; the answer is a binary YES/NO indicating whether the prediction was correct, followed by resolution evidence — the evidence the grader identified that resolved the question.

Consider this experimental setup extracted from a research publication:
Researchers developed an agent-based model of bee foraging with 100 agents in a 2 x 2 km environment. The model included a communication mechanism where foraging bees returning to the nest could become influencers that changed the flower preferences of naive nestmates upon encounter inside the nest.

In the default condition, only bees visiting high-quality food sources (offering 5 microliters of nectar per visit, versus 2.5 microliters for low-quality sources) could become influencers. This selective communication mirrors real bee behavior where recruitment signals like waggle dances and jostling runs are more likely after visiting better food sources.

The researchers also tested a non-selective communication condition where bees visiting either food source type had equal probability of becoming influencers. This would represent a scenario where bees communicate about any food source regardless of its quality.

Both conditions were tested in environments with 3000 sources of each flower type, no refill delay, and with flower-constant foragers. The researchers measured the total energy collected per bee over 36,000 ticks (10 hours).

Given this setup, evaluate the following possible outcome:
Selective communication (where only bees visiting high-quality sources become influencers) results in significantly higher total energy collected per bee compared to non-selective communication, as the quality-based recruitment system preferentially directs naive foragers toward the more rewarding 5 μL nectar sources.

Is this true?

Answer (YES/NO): YES